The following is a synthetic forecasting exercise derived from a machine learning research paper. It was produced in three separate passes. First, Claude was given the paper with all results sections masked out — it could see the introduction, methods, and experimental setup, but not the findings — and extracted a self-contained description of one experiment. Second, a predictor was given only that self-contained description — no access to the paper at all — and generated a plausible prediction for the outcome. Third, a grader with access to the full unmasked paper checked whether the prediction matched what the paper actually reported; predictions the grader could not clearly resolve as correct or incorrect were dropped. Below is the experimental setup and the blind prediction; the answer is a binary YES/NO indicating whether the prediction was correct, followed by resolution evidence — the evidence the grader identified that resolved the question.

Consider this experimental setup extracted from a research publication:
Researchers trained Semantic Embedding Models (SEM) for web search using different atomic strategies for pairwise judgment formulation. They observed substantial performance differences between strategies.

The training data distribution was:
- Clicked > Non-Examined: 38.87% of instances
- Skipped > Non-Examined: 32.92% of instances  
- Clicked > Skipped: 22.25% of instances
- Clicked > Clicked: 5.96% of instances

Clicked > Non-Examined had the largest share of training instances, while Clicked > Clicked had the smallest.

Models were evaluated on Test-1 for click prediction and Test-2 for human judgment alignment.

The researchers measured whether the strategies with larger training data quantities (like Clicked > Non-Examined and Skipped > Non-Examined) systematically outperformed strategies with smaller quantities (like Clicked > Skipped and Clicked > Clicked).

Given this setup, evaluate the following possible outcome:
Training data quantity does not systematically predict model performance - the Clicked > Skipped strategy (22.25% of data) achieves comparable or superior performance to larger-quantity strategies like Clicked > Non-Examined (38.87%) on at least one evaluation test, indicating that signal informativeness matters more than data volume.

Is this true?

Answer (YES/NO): NO